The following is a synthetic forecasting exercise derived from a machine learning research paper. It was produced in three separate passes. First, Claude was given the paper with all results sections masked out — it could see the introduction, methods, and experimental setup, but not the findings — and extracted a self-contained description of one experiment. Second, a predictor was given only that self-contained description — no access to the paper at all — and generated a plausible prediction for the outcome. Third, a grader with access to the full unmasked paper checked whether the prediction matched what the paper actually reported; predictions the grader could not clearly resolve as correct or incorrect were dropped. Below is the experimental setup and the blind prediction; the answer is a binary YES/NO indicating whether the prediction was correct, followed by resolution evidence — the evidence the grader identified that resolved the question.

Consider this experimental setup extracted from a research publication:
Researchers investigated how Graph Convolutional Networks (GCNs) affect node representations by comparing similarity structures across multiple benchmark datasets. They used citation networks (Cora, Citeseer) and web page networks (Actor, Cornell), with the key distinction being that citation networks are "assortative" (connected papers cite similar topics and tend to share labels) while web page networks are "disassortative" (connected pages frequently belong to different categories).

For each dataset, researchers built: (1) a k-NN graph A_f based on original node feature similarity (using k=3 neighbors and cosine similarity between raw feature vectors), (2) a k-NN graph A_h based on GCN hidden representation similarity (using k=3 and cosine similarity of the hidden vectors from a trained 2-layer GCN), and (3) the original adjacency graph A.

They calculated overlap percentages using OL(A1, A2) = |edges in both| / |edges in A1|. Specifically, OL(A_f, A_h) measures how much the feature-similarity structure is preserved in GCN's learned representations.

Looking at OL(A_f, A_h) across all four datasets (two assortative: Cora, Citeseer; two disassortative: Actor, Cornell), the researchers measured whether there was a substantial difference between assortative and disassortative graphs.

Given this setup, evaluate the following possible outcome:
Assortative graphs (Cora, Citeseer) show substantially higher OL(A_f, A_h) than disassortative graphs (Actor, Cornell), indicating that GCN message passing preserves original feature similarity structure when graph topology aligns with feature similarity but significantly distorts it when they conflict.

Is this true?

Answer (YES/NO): NO